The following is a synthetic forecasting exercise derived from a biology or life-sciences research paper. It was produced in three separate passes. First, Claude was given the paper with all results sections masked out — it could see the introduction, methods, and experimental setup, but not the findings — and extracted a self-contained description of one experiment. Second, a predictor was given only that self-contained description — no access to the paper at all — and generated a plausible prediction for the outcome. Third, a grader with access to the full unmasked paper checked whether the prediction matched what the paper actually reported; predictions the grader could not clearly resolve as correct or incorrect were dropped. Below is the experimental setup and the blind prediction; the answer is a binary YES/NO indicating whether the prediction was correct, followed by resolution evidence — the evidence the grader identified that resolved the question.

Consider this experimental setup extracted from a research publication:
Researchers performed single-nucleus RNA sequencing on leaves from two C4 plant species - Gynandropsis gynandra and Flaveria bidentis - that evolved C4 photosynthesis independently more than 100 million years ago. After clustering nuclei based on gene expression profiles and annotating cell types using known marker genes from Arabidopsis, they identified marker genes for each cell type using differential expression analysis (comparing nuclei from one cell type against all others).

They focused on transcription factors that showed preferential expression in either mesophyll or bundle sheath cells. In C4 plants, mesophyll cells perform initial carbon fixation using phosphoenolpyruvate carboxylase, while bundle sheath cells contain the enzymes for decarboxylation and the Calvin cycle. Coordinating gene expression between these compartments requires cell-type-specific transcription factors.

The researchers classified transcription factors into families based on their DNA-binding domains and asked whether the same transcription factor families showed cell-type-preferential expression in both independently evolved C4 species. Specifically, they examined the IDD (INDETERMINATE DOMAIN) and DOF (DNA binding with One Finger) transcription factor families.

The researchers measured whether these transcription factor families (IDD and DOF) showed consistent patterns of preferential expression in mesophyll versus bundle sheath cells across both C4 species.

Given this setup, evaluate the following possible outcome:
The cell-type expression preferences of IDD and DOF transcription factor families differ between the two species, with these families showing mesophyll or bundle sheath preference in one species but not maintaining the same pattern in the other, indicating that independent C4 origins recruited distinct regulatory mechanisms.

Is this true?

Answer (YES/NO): NO